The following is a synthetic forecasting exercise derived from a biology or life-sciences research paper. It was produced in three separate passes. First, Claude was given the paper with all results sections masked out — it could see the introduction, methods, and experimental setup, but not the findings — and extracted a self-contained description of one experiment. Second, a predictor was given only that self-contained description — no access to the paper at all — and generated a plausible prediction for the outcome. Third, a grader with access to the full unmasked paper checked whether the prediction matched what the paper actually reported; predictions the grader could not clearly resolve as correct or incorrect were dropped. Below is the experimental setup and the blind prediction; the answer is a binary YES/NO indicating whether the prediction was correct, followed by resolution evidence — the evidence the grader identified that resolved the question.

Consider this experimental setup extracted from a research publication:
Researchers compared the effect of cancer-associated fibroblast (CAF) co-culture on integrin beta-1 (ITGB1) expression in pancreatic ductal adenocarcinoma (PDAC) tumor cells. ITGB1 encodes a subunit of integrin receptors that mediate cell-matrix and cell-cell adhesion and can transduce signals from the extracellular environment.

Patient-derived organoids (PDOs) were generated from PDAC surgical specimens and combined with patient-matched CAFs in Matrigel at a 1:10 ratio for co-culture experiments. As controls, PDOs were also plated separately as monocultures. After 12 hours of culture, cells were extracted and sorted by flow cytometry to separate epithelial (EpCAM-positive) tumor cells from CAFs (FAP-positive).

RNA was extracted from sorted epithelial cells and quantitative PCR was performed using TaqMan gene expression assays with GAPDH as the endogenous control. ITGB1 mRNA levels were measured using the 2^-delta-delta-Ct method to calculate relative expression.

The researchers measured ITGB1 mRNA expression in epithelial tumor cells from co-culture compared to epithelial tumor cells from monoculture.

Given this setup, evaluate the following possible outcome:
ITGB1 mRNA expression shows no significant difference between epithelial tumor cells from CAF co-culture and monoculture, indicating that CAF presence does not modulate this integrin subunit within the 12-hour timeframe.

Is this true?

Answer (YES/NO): YES